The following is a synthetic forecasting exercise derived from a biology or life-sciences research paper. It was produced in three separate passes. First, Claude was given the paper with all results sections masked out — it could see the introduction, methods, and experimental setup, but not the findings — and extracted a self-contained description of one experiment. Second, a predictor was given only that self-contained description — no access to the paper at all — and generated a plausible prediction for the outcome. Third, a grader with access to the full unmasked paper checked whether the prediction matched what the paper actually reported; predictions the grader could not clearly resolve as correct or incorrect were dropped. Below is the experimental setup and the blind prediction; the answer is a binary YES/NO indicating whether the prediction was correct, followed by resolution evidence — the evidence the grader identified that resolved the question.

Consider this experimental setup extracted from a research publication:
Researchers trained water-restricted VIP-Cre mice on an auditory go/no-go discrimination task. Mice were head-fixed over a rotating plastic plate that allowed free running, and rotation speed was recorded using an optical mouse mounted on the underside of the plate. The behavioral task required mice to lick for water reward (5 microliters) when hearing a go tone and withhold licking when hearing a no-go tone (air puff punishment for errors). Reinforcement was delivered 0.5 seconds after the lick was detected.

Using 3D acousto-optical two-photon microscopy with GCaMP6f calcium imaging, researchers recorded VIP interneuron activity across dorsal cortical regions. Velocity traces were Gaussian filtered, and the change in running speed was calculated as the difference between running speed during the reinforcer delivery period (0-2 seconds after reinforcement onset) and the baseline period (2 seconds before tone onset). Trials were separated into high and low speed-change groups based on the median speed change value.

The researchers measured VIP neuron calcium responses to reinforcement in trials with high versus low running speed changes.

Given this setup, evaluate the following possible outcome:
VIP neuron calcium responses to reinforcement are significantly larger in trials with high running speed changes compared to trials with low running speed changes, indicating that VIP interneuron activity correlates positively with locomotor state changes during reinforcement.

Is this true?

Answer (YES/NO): YES